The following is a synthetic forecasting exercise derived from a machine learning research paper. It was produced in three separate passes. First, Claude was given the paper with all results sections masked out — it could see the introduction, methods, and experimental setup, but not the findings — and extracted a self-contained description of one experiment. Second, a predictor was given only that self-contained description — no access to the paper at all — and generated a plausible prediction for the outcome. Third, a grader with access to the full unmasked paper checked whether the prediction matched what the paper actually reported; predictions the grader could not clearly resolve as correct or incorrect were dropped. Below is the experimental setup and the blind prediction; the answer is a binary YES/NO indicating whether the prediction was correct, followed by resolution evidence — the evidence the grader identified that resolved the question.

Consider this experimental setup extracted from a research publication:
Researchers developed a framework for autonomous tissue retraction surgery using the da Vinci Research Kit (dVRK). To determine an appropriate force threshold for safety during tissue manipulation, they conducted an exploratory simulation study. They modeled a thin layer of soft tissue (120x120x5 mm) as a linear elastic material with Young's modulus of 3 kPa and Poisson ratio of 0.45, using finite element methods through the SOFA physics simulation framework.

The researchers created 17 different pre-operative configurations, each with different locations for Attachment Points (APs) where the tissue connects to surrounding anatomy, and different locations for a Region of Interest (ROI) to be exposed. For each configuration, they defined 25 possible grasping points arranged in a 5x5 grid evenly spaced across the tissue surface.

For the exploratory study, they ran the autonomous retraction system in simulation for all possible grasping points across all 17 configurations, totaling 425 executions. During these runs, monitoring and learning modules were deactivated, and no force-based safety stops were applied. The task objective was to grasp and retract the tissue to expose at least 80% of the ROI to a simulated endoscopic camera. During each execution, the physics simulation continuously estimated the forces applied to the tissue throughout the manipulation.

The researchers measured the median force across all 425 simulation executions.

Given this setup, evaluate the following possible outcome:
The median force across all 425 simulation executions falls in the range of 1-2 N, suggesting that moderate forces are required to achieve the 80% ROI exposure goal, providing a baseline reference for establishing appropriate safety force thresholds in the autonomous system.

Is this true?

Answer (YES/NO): NO